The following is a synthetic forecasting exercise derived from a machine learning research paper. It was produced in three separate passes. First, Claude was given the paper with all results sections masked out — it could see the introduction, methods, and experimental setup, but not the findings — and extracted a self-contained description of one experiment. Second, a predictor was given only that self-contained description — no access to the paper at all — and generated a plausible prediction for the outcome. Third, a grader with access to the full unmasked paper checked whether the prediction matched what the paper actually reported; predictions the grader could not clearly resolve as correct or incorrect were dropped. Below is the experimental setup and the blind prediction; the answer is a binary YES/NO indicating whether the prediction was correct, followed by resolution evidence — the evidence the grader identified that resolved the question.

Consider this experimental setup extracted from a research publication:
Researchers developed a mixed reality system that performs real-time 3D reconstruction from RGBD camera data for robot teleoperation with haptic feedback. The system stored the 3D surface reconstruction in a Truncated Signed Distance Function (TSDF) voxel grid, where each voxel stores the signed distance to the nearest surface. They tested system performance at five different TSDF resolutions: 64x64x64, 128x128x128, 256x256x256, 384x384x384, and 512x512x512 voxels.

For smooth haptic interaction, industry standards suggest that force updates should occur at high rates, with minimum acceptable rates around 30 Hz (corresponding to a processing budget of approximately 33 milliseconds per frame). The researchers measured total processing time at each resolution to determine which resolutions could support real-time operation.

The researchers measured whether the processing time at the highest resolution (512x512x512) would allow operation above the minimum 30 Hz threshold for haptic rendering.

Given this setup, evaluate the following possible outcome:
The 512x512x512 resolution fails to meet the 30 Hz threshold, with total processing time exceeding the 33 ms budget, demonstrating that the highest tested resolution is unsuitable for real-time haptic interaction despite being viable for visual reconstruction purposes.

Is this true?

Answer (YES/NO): NO